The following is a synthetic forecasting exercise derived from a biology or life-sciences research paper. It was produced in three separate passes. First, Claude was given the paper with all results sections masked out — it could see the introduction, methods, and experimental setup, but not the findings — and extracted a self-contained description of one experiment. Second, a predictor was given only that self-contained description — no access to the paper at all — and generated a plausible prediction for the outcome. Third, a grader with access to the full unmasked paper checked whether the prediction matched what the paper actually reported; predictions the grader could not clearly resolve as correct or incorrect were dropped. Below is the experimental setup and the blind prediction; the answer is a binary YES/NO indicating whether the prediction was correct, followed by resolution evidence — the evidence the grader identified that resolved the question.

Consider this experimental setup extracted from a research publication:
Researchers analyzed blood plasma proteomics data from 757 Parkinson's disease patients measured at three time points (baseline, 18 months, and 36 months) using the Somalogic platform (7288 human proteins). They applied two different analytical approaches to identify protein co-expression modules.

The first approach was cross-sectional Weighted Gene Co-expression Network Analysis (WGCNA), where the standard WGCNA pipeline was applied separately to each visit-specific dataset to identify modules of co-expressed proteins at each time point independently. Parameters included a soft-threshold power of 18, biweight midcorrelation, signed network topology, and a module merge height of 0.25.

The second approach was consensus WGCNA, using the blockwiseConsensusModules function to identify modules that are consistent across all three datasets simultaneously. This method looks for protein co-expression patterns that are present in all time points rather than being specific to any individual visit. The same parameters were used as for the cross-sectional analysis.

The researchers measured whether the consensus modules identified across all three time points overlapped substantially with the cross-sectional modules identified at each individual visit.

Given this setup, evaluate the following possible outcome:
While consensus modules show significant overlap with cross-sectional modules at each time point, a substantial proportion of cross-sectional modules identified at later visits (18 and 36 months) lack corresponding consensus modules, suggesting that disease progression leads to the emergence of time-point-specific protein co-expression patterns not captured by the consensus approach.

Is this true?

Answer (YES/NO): NO